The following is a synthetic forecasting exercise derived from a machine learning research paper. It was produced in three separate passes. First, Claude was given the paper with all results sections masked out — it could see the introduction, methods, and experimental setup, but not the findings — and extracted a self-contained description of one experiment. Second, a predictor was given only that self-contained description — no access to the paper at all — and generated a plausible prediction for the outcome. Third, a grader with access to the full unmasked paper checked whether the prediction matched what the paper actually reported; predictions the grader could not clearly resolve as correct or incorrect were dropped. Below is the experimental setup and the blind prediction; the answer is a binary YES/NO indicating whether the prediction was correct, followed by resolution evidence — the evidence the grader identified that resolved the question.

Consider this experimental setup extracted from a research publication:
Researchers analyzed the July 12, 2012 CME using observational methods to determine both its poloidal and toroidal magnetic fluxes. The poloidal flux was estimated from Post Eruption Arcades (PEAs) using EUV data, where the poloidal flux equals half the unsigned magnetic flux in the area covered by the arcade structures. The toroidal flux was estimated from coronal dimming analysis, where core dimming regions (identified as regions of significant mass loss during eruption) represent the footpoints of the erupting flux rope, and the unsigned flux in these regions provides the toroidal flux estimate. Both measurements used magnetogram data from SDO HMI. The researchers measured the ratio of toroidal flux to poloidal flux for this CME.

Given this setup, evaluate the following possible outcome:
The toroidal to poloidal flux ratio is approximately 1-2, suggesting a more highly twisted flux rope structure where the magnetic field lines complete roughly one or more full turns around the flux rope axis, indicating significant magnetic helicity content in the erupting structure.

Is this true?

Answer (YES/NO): NO